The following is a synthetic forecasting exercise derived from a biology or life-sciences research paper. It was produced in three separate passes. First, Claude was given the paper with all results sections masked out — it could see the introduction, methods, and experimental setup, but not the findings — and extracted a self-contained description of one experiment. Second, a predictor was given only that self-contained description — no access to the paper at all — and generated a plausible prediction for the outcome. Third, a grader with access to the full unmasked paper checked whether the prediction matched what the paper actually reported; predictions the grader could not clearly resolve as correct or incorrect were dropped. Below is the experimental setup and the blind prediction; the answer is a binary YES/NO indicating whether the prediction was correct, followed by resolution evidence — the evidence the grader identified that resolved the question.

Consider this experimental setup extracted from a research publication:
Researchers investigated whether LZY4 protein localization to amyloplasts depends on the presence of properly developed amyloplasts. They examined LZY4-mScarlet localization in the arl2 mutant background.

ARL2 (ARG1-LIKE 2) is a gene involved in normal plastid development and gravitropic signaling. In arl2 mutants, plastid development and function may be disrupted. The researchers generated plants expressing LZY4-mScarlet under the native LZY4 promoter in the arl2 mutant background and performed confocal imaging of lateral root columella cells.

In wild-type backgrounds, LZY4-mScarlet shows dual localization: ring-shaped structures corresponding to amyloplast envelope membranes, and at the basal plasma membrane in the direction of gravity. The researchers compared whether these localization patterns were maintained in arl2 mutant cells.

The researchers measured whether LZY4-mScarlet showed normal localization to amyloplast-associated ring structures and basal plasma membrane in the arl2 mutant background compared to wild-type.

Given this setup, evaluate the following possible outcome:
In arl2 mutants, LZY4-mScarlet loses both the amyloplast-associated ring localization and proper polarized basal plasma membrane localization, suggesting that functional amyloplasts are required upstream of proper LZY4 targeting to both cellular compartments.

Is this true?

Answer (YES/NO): YES